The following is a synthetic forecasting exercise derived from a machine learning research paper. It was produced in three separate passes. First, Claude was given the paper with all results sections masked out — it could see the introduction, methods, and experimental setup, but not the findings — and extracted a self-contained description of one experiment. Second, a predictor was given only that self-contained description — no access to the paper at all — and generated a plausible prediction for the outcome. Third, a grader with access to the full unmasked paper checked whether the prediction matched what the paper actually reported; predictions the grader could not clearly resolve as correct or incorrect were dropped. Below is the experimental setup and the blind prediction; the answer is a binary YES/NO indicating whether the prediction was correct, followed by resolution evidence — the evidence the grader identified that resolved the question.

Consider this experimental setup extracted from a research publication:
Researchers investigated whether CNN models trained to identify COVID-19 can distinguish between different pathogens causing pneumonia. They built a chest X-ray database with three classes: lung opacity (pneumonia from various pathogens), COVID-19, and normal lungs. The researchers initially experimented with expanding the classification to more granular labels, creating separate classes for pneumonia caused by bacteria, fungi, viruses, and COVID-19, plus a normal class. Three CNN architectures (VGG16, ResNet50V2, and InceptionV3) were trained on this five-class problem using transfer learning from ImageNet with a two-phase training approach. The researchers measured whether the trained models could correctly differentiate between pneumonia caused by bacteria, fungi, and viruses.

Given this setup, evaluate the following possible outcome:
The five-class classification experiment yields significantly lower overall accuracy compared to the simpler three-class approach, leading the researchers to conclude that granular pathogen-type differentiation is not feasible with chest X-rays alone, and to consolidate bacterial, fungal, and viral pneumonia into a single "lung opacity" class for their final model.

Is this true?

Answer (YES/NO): NO